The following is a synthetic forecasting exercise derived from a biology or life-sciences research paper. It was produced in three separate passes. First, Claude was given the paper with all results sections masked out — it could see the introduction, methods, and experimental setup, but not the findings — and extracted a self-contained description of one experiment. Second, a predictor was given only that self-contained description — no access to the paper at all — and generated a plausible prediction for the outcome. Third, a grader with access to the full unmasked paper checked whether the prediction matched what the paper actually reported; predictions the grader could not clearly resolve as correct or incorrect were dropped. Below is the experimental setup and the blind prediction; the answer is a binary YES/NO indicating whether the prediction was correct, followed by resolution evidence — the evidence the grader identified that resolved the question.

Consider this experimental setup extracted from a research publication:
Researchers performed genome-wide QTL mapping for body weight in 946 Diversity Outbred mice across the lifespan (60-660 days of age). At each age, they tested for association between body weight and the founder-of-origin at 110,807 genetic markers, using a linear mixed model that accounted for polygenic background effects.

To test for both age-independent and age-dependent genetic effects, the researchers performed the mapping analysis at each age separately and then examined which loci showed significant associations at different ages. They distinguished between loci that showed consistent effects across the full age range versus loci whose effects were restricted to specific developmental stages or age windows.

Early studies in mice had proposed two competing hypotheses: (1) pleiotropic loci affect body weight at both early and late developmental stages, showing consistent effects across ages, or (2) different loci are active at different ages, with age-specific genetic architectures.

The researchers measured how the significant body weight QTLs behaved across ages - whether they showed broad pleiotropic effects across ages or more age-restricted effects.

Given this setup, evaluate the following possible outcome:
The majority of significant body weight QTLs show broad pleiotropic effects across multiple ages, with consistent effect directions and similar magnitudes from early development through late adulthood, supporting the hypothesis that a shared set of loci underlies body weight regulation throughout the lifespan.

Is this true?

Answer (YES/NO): NO